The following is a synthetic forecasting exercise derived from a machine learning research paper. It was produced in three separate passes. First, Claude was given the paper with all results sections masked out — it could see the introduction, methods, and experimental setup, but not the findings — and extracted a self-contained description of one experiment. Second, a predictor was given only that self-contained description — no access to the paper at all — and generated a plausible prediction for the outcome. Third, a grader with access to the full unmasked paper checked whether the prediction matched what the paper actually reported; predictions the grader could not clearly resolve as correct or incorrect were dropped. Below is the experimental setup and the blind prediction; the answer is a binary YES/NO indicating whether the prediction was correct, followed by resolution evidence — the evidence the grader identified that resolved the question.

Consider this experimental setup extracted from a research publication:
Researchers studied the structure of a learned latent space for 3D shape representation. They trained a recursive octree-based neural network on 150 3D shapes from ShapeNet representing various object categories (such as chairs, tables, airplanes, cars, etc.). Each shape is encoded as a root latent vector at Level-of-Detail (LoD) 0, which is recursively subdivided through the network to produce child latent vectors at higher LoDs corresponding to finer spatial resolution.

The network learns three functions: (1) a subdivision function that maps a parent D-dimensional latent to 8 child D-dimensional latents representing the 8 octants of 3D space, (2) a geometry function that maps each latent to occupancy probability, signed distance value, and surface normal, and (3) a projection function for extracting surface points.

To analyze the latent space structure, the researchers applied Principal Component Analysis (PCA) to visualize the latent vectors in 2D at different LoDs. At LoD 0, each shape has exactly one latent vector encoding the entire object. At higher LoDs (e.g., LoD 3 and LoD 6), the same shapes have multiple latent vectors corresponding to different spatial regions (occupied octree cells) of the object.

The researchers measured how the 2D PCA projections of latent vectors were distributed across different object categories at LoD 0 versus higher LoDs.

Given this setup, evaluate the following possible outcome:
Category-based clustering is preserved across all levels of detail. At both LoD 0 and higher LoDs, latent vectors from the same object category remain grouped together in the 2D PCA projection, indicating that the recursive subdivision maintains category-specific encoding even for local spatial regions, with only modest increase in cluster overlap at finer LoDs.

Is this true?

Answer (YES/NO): NO